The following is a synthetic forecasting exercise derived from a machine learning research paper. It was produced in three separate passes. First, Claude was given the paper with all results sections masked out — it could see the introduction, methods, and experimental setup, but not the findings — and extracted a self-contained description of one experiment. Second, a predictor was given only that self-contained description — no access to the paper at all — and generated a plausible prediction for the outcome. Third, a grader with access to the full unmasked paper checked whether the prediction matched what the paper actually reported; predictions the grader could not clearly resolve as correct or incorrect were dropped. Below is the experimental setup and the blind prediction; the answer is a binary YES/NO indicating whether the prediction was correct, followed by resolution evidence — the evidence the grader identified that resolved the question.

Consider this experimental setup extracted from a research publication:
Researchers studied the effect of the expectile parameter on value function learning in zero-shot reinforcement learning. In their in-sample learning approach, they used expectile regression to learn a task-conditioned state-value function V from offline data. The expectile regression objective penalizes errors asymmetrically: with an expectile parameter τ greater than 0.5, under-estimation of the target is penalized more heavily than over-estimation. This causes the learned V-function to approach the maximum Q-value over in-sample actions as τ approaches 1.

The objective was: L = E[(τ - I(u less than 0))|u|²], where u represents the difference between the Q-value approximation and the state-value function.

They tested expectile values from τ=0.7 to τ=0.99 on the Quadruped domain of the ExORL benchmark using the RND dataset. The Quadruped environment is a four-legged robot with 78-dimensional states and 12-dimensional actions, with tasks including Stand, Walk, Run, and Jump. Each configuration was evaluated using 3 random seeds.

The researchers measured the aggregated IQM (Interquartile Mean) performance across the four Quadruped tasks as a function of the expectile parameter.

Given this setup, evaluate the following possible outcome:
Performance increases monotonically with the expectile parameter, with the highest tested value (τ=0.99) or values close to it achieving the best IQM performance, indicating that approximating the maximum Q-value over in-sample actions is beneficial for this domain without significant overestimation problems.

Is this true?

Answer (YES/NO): YES